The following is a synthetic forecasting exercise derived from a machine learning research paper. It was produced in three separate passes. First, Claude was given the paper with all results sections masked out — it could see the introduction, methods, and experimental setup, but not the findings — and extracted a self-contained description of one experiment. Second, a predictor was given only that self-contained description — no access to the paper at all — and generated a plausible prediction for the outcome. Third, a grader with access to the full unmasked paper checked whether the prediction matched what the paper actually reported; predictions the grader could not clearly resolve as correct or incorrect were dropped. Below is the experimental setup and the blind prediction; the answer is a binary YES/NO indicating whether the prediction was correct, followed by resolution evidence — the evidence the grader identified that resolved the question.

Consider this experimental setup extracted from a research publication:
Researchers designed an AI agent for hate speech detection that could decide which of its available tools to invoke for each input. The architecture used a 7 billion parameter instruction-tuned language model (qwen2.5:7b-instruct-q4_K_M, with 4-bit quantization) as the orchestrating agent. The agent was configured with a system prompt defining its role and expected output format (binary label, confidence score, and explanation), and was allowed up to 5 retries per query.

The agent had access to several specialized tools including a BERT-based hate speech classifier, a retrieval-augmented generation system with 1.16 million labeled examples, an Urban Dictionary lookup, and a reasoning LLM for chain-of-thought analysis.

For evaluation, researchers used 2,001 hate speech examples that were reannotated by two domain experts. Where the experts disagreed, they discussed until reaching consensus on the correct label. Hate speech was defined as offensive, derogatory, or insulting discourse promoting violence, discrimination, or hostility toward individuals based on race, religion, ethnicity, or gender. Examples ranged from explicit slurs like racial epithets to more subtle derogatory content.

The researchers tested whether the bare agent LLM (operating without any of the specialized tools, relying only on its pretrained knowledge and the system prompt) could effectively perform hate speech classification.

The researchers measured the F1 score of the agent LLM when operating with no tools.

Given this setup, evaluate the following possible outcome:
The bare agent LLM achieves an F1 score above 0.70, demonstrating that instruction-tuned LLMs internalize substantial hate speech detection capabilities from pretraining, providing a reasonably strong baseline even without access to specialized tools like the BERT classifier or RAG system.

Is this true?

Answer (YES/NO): YES